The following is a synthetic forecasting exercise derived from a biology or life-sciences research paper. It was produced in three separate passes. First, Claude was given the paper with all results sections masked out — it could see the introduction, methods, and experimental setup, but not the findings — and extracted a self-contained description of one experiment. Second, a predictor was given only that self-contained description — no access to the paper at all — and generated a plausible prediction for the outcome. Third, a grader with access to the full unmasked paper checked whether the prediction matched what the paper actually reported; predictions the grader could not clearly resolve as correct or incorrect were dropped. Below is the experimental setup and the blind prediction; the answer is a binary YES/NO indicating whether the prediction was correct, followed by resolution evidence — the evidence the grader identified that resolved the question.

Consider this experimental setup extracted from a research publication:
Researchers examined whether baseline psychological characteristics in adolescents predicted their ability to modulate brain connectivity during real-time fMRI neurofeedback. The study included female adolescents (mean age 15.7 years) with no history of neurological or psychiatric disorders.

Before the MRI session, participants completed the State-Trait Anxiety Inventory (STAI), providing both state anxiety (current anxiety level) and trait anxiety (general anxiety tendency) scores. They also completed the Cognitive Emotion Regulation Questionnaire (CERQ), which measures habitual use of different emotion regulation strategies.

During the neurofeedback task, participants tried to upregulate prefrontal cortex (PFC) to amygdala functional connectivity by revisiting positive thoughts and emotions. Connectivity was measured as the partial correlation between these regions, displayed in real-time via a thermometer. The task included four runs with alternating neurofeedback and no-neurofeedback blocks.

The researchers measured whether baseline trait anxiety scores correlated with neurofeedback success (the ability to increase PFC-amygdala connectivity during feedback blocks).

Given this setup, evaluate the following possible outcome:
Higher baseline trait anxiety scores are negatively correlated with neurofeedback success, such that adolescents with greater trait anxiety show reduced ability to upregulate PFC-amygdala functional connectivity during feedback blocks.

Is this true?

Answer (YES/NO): NO